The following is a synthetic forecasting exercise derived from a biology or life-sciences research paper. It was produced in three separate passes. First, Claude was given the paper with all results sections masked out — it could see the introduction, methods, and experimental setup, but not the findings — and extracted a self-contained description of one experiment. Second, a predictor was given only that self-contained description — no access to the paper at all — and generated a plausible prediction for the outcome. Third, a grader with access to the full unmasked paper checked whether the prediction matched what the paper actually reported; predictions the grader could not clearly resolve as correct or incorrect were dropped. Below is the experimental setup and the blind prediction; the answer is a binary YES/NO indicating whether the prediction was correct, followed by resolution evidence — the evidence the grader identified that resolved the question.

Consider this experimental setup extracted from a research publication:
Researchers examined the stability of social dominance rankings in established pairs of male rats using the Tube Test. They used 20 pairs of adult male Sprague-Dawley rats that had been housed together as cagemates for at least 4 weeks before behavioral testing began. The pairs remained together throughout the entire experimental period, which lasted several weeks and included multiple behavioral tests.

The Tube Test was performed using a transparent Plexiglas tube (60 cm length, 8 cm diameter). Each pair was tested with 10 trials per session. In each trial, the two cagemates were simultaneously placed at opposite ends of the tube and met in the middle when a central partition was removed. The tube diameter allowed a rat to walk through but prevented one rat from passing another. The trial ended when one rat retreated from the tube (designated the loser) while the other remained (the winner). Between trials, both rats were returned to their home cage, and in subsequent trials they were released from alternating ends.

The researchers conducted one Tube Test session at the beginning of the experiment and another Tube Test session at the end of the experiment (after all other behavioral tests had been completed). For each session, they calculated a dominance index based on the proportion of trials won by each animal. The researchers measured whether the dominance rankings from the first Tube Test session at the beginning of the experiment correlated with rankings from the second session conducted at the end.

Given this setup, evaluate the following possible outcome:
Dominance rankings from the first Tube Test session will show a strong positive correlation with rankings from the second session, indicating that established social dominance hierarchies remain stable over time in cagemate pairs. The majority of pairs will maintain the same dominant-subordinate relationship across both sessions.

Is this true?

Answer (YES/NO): YES